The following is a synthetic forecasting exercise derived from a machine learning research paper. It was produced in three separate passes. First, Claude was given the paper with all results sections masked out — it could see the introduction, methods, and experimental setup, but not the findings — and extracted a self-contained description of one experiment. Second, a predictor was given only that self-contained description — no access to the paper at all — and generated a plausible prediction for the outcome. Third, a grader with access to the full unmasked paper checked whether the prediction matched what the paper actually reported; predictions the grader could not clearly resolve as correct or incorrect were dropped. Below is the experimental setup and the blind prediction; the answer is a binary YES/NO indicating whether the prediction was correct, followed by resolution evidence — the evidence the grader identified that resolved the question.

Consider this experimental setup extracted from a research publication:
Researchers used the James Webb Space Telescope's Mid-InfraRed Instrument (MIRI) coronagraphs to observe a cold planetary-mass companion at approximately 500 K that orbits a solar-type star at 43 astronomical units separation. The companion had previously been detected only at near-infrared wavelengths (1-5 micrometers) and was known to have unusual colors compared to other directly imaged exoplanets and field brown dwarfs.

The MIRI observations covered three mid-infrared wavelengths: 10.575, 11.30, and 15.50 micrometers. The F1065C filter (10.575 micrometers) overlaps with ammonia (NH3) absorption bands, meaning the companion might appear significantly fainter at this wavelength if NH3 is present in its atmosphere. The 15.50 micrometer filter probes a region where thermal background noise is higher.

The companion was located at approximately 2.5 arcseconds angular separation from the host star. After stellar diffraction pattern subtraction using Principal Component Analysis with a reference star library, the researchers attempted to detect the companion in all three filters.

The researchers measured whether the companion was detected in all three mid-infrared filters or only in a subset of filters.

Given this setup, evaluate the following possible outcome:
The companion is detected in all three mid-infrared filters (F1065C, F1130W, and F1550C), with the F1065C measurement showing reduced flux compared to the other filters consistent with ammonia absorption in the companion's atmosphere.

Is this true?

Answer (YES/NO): YES